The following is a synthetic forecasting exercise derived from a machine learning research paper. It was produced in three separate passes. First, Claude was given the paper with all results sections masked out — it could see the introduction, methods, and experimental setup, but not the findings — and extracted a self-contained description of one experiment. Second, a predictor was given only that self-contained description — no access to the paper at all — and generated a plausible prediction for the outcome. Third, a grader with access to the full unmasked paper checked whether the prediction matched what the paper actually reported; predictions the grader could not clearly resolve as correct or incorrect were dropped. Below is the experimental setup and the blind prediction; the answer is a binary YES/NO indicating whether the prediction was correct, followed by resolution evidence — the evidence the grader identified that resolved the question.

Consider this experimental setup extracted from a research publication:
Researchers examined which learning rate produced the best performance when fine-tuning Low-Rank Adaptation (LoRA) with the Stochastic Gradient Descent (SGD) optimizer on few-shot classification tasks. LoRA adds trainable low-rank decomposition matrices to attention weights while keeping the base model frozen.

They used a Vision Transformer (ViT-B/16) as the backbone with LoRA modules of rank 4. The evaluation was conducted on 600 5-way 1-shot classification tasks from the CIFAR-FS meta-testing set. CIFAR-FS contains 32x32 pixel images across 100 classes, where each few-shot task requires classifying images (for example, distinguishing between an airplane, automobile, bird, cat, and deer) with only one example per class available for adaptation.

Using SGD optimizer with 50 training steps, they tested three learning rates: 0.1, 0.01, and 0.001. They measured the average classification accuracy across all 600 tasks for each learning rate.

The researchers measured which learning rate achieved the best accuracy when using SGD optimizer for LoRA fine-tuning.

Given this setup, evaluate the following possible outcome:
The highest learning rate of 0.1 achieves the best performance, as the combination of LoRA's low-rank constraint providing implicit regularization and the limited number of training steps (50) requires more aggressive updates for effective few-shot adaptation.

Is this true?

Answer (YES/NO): YES